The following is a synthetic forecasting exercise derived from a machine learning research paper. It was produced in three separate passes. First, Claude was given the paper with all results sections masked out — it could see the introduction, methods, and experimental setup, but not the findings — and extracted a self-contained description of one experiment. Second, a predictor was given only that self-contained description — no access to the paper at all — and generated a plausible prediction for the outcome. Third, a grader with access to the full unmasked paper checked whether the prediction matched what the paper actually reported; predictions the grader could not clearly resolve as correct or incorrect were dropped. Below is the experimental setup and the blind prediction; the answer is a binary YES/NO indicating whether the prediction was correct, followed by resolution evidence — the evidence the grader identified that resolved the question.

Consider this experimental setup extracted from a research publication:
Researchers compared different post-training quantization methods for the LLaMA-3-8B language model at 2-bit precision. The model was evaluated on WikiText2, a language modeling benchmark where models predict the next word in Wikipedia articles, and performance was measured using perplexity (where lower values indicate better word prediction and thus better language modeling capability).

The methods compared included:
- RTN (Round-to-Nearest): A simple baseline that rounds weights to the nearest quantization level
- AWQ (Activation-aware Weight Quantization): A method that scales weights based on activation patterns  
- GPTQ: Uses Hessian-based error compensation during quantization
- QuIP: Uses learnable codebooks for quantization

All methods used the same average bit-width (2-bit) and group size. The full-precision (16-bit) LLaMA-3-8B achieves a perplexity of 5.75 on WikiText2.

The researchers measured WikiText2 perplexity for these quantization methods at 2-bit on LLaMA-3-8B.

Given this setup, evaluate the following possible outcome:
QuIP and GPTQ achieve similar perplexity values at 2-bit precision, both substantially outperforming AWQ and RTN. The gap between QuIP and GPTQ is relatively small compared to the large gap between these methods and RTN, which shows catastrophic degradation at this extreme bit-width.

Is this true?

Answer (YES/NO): NO